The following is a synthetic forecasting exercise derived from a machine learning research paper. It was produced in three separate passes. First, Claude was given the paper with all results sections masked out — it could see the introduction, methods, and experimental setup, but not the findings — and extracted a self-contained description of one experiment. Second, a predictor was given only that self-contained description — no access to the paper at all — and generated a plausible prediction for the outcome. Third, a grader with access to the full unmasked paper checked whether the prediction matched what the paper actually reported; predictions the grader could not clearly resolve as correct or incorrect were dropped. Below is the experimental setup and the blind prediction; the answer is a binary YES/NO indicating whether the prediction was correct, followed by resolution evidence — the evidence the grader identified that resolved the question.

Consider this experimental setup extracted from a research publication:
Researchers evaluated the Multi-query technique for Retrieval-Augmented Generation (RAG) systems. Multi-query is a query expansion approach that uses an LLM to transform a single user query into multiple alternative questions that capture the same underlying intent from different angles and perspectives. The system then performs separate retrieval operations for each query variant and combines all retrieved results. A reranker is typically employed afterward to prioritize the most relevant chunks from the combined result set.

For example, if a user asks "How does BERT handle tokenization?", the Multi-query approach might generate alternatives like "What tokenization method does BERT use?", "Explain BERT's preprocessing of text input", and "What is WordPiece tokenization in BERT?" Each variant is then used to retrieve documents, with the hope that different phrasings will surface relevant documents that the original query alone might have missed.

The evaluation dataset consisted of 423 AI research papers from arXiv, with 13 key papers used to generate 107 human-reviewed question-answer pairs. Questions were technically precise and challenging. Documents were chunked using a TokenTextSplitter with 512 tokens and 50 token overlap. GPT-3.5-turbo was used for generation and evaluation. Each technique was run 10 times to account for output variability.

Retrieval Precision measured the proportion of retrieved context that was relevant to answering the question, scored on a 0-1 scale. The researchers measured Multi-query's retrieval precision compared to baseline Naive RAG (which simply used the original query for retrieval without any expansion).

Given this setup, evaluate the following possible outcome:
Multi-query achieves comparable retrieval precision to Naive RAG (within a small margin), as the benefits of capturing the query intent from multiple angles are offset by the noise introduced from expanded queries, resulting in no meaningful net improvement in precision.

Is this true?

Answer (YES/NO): NO